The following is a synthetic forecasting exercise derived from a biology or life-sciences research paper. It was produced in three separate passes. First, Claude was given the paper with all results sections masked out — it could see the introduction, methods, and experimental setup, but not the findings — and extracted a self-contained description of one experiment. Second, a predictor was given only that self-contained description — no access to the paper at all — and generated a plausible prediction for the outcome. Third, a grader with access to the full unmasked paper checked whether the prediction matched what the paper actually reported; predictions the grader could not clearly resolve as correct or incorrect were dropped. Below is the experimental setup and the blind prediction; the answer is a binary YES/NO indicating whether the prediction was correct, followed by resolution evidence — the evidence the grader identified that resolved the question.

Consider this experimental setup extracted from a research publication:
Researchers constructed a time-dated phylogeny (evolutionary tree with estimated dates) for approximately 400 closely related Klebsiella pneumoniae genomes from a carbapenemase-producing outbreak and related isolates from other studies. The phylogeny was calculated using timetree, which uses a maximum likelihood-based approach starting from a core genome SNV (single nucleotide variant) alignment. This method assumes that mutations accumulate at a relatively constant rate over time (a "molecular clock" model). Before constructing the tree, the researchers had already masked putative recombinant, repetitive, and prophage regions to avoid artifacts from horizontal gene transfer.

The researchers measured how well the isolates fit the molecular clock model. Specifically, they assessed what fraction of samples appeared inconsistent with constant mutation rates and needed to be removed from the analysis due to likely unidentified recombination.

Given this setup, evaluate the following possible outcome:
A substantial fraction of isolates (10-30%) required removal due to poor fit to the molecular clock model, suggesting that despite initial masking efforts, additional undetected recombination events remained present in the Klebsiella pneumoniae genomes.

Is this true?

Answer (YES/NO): NO